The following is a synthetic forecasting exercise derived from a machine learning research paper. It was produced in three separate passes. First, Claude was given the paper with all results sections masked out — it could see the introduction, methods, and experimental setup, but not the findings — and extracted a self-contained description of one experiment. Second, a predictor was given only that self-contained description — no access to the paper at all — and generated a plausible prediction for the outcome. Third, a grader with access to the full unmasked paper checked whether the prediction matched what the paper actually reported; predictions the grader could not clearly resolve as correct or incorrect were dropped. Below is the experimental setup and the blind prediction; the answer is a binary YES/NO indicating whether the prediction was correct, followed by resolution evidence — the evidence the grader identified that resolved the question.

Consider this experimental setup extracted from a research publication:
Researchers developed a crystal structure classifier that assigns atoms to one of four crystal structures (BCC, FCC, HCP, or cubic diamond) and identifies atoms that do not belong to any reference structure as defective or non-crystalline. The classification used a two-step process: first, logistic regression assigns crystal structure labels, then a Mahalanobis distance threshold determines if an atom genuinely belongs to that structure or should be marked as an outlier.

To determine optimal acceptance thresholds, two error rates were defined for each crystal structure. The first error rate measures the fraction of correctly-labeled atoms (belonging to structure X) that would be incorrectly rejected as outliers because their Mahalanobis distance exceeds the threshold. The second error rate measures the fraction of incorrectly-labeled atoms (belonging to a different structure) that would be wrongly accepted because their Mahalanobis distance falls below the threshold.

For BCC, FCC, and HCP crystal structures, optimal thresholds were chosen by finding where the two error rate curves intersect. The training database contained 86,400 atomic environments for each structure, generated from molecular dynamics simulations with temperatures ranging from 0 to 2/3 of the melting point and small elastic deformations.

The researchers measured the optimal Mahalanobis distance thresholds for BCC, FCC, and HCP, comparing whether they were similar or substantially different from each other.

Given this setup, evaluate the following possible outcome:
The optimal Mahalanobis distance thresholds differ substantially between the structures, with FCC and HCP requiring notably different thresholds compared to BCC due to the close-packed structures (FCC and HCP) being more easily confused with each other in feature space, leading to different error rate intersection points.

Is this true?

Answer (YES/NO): NO